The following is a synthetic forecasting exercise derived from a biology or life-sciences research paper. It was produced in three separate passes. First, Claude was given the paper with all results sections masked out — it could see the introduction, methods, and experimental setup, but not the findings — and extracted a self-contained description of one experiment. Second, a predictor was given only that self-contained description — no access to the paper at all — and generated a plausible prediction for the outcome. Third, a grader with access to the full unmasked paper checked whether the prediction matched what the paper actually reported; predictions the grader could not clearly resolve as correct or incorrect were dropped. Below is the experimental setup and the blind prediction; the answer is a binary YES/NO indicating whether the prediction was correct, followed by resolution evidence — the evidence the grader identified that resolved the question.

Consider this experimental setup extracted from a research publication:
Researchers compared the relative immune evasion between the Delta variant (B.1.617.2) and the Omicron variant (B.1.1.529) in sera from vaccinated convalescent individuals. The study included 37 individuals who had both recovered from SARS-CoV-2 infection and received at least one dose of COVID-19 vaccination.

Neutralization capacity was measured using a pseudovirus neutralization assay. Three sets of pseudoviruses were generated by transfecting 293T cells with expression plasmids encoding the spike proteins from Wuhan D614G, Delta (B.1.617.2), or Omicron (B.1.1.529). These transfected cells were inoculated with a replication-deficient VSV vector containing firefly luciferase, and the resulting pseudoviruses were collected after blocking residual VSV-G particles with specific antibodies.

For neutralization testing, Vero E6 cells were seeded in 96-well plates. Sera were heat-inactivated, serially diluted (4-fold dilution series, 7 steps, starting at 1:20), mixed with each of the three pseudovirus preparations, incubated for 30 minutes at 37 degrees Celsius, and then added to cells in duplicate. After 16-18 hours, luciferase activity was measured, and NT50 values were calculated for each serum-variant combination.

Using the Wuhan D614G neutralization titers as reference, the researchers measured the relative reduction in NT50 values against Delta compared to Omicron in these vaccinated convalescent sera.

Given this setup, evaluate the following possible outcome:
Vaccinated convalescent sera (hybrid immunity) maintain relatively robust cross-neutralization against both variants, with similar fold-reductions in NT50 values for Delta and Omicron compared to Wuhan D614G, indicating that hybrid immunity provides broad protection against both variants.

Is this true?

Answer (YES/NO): YES